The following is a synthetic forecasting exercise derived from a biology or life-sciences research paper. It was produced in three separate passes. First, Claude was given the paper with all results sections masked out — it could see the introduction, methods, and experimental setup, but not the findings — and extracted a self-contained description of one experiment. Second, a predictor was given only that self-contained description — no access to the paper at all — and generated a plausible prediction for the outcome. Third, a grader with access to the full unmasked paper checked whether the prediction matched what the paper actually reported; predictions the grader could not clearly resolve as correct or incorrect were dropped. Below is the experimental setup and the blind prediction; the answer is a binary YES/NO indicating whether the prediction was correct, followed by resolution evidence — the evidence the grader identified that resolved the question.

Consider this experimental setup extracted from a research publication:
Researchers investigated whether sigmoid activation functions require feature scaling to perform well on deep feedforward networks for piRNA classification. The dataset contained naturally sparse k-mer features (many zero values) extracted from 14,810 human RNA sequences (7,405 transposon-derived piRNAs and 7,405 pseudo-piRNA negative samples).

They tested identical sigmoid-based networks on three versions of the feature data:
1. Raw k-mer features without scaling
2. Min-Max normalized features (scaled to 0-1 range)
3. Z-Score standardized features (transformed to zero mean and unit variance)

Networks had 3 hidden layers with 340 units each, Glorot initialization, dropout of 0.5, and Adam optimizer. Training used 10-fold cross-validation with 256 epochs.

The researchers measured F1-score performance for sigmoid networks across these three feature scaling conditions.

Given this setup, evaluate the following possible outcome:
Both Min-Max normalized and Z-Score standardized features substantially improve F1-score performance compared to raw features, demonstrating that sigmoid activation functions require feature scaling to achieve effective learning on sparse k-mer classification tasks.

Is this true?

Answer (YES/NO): NO